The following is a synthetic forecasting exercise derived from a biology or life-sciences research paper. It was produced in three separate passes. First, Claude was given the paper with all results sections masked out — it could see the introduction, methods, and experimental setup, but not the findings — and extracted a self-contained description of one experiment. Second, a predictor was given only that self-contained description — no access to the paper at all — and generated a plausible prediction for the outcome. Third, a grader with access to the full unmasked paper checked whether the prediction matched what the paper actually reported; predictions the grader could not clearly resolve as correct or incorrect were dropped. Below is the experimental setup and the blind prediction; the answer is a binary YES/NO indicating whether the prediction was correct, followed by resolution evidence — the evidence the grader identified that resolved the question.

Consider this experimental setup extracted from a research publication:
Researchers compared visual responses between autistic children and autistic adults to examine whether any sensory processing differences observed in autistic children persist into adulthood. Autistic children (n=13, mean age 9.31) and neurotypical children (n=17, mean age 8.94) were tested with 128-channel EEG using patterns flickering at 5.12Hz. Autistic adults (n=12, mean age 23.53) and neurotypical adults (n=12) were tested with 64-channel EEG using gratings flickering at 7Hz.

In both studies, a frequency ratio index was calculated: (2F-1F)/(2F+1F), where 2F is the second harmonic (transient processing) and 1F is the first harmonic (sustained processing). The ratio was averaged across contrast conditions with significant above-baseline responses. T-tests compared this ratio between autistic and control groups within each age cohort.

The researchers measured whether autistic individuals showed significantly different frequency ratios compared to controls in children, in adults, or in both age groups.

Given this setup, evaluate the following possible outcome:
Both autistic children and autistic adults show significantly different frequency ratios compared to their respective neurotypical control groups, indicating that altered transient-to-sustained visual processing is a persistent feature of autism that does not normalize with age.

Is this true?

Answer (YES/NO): NO